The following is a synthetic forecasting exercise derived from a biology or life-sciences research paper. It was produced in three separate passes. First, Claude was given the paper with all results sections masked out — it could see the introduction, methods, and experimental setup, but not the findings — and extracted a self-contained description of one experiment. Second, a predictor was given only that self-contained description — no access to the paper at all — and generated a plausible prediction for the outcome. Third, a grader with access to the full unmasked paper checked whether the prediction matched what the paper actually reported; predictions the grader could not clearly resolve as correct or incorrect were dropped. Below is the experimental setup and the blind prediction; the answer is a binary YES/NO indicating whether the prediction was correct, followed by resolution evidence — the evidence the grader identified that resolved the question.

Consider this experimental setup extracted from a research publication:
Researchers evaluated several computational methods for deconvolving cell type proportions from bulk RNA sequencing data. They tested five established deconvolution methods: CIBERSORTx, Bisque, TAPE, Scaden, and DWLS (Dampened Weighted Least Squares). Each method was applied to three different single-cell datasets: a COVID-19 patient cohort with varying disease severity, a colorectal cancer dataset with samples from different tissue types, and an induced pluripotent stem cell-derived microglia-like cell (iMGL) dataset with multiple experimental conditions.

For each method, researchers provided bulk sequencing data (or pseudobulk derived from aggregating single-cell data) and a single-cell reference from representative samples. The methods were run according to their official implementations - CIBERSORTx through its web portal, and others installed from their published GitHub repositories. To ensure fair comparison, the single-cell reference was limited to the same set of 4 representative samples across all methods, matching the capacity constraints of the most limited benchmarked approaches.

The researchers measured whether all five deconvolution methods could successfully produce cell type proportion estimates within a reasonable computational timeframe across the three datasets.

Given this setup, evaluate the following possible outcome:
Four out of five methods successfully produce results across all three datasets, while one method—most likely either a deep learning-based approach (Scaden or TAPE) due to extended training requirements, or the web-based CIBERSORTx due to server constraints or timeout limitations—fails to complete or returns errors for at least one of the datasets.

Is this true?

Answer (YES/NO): NO